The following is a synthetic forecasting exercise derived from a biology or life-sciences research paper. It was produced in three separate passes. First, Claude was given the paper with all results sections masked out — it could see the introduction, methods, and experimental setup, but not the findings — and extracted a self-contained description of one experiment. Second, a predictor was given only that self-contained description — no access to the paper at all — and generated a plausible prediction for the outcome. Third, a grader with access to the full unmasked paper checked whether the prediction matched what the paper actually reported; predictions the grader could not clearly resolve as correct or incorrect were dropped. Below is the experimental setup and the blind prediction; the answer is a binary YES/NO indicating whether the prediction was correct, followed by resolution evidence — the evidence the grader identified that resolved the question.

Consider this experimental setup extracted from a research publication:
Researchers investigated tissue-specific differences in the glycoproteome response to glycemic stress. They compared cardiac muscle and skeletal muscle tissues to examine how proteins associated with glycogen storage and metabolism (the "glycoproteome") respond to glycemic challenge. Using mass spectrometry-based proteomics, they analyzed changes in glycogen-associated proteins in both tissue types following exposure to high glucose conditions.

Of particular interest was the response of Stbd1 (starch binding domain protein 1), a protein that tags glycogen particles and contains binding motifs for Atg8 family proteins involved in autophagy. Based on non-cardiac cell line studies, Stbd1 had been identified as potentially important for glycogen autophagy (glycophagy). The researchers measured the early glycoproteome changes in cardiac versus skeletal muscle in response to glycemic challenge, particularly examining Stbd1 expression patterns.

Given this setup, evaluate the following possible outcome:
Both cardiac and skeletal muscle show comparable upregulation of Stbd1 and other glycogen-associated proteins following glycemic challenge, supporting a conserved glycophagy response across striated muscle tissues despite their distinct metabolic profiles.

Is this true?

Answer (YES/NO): NO